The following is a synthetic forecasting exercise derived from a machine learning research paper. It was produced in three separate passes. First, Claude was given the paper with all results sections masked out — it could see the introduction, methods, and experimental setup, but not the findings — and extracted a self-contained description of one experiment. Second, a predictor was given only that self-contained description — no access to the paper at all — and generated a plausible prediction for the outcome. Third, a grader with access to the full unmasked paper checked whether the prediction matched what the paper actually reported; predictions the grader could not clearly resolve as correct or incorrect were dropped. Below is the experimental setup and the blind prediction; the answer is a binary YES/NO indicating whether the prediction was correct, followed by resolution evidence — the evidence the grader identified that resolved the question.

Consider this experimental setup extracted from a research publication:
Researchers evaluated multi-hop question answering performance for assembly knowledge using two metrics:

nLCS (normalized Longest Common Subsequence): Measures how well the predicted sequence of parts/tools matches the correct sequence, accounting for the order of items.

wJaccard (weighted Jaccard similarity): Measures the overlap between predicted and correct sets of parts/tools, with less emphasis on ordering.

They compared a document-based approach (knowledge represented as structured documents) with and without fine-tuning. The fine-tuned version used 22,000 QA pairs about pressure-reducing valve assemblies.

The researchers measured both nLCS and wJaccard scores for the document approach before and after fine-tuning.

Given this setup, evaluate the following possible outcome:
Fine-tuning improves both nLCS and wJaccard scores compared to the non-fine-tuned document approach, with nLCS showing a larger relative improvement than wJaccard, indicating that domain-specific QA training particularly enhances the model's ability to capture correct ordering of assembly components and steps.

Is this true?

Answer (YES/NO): NO